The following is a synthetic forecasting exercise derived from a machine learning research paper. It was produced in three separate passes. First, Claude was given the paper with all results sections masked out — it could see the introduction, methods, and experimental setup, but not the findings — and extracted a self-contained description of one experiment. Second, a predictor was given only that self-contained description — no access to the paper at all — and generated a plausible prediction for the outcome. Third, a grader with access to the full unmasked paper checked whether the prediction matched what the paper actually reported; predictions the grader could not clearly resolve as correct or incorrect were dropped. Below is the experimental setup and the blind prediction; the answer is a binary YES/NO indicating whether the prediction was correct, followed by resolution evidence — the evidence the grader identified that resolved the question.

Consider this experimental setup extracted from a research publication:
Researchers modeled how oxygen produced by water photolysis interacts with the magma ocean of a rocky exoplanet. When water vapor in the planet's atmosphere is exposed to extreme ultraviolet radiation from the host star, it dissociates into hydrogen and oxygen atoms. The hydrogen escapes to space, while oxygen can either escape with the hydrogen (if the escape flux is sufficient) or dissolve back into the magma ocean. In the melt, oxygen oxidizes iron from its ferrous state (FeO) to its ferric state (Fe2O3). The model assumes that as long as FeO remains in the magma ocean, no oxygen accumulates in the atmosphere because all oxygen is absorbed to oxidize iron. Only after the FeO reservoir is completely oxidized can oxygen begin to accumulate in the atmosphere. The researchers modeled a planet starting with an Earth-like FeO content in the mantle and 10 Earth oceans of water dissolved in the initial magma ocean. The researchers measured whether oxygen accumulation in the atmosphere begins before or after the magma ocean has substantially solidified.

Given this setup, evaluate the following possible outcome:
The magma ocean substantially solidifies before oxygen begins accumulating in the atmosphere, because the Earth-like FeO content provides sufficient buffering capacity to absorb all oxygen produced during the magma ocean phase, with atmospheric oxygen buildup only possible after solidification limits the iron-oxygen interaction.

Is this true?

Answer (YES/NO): YES